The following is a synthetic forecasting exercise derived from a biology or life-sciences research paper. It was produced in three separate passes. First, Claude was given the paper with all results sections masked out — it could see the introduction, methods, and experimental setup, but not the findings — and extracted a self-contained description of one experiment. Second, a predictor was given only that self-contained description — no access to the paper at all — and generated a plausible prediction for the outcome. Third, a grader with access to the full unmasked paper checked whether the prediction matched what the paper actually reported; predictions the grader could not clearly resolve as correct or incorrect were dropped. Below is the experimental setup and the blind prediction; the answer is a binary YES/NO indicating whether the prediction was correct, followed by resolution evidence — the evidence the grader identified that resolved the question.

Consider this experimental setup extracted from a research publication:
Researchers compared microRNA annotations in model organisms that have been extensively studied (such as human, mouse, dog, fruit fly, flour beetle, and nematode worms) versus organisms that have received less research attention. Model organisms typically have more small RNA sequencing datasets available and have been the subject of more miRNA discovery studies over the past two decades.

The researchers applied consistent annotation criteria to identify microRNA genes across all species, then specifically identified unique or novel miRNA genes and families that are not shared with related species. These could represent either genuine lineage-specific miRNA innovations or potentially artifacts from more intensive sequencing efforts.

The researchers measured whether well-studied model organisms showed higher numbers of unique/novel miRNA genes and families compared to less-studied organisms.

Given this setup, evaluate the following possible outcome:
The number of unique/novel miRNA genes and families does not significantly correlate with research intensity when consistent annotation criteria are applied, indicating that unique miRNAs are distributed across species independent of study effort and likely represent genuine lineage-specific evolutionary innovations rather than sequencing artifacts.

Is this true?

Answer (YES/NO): NO